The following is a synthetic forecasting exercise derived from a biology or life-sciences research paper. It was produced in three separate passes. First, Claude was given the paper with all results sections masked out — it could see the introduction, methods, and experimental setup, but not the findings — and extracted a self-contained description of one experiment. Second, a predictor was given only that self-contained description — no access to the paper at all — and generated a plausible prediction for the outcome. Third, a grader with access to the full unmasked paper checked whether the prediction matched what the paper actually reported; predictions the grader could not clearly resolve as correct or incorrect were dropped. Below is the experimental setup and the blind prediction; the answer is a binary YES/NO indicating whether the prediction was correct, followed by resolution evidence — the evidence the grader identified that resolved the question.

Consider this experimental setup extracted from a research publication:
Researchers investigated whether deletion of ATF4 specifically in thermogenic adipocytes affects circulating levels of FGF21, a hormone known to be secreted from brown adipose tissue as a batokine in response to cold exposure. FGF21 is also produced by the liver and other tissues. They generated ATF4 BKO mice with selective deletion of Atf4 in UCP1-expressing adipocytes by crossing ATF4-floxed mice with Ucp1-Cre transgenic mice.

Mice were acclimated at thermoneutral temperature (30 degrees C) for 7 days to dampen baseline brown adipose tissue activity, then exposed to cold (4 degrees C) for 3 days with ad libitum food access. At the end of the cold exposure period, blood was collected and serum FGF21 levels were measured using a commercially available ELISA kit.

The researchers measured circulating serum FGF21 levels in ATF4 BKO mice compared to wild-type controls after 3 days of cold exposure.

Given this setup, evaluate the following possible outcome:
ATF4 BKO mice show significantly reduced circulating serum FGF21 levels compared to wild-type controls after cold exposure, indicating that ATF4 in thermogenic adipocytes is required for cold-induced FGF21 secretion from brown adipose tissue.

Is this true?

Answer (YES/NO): NO